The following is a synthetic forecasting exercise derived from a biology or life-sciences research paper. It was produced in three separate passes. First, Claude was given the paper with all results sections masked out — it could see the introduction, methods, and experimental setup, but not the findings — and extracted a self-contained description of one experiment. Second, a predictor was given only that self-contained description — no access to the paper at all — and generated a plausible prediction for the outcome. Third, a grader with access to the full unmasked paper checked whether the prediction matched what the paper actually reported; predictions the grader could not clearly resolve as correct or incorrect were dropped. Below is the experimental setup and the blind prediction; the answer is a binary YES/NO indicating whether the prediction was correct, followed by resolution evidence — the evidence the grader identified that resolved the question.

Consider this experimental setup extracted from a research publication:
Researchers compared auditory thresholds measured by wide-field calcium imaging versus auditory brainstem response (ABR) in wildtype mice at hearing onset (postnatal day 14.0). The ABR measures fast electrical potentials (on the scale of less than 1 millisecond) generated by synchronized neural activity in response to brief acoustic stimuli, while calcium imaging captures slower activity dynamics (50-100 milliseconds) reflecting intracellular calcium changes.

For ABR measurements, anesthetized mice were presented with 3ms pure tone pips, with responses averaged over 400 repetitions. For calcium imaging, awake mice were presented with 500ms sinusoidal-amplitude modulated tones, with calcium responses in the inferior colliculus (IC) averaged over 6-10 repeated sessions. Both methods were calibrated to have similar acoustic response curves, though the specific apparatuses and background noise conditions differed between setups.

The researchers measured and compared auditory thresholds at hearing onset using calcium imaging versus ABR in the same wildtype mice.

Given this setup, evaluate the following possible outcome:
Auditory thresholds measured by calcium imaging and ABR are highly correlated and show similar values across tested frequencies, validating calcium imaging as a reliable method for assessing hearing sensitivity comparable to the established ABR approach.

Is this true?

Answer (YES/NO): NO